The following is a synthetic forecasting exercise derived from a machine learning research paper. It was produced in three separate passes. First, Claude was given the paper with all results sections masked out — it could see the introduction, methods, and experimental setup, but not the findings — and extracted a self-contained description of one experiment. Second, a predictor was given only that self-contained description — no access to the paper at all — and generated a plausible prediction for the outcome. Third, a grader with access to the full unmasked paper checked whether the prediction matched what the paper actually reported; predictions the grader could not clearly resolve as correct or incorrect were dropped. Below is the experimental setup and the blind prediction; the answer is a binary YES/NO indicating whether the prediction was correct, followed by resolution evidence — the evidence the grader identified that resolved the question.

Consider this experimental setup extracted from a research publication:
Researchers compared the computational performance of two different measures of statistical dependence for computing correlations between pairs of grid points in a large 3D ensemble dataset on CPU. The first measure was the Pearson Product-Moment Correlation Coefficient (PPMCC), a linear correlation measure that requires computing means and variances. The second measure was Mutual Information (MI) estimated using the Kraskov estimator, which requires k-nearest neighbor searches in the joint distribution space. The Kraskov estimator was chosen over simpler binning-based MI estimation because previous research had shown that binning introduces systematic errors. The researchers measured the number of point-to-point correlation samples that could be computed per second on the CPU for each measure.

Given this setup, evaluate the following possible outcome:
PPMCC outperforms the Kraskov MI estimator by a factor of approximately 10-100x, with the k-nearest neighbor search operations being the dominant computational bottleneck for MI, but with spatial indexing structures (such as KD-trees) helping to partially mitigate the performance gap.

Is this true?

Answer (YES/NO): NO